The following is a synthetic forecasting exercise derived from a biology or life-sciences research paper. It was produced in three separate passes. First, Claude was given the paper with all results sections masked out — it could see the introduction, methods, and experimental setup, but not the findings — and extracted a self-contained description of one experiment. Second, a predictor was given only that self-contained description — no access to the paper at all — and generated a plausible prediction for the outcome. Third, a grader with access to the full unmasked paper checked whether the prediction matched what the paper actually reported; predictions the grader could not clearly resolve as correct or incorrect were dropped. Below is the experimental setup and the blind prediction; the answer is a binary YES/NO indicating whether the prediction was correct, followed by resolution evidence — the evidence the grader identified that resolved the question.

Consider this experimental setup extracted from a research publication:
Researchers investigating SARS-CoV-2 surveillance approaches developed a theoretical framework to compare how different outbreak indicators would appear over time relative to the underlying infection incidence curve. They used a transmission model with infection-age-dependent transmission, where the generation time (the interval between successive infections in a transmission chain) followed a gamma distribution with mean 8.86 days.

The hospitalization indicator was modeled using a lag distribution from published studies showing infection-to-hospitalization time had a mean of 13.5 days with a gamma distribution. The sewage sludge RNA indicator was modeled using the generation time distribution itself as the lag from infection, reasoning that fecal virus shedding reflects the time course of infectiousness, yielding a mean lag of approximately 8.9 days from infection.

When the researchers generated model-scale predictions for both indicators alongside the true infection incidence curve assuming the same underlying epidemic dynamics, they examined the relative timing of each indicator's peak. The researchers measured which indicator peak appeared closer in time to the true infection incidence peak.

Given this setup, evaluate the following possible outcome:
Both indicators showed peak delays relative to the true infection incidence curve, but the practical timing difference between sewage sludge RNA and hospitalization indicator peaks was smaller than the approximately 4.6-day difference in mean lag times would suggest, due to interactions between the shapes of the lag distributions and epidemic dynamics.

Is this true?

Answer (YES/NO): NO